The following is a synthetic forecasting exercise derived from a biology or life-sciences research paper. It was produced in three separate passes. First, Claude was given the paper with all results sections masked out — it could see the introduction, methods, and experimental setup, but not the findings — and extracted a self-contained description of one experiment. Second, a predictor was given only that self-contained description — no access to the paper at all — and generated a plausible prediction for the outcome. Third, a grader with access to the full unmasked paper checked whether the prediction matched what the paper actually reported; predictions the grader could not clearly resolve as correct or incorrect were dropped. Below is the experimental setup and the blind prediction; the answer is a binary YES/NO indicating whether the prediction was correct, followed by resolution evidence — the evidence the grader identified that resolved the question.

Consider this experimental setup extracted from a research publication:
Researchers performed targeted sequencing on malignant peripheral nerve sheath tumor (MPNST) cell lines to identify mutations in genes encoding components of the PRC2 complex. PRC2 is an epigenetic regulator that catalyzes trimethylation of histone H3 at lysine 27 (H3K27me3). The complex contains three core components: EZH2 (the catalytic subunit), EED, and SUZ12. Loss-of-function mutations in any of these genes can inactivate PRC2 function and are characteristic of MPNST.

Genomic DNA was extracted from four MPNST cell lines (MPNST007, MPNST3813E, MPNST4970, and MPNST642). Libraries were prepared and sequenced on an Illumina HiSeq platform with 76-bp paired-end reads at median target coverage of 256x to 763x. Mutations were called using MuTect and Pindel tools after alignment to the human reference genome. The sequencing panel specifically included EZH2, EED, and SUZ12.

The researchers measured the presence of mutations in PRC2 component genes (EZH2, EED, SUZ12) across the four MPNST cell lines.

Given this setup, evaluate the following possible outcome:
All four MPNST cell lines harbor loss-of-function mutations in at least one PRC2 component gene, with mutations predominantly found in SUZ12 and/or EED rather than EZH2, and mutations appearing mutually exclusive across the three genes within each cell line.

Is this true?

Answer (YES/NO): NO